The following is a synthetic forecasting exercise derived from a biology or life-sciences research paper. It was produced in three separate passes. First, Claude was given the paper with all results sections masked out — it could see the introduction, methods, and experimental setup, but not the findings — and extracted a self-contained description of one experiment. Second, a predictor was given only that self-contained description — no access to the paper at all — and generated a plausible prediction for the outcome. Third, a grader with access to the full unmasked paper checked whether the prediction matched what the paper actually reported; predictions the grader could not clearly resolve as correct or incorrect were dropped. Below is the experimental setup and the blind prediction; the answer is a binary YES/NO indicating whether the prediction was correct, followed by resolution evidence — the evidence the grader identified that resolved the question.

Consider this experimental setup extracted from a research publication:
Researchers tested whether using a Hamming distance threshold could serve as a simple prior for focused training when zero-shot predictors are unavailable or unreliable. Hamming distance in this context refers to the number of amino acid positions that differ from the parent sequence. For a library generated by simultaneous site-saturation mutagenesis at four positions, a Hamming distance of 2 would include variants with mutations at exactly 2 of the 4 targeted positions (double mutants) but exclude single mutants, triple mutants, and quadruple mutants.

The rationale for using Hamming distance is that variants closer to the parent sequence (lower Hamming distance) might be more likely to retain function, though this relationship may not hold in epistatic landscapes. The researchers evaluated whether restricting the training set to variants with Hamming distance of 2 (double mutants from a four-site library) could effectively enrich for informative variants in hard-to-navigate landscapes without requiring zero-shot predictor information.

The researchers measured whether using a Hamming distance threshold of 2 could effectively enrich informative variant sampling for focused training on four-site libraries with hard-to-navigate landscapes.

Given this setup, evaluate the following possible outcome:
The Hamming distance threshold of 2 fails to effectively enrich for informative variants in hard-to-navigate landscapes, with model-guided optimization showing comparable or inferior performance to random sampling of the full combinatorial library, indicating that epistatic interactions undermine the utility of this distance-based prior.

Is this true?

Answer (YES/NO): NO